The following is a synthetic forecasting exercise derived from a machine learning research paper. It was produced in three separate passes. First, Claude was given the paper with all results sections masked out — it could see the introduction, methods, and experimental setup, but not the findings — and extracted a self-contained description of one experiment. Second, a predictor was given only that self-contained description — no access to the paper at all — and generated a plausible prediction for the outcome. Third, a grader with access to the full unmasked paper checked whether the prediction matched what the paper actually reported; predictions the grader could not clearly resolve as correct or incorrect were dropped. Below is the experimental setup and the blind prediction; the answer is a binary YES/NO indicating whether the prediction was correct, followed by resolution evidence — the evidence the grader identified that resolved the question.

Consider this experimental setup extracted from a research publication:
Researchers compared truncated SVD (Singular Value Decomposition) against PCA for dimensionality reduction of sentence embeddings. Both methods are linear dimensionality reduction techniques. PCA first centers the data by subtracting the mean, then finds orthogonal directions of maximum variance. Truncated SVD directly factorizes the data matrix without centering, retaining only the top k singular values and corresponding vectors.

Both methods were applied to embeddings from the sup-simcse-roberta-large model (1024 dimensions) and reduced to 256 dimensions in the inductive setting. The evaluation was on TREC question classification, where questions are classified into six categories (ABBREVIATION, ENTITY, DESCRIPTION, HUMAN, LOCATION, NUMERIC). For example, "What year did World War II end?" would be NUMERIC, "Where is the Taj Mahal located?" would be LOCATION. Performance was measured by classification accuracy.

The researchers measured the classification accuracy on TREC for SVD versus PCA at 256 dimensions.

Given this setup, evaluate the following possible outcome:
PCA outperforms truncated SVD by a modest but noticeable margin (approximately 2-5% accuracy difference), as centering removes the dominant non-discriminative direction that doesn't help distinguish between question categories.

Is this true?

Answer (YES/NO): NO